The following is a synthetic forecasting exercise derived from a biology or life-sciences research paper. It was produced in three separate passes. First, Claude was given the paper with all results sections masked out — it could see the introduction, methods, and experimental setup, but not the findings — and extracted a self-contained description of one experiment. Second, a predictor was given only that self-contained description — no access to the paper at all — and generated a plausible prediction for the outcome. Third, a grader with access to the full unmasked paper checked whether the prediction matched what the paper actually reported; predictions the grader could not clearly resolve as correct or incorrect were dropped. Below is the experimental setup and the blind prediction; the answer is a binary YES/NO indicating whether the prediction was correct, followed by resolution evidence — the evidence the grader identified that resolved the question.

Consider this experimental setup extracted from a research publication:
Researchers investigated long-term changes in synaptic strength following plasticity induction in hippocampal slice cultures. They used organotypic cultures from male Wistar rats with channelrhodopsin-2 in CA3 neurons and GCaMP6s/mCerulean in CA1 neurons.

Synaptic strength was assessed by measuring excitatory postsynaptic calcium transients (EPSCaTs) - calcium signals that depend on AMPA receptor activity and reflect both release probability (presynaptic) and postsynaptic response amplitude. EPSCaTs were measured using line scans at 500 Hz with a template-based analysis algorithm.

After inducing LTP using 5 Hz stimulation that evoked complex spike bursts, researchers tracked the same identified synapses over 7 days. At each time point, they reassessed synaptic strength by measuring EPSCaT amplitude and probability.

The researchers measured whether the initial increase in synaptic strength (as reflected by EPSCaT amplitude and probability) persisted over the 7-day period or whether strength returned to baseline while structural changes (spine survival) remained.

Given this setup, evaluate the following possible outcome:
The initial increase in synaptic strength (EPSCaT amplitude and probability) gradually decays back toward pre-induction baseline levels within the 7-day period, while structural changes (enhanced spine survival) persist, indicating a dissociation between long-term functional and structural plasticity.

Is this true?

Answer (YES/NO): YES